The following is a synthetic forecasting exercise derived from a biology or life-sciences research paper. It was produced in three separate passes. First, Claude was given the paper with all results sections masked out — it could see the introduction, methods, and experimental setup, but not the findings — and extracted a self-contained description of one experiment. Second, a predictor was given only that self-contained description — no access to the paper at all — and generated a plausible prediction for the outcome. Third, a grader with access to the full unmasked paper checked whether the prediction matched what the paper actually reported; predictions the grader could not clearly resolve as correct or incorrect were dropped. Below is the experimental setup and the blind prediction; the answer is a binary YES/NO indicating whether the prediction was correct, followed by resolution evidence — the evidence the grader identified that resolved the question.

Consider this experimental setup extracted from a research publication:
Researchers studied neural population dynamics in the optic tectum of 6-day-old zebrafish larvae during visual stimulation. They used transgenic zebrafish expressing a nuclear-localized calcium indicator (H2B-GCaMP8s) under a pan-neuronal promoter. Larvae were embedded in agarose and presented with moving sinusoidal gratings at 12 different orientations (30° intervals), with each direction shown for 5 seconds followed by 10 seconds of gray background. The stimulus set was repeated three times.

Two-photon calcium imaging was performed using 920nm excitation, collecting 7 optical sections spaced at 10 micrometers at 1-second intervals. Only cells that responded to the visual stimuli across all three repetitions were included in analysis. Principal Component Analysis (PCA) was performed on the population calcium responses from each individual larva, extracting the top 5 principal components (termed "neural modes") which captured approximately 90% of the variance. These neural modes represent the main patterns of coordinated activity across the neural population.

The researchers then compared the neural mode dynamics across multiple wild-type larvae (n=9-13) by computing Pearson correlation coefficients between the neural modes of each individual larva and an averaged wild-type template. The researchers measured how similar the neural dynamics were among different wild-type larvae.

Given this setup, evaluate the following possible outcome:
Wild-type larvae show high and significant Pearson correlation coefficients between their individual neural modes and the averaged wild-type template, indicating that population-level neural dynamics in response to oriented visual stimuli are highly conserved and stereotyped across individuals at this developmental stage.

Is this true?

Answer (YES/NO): YES